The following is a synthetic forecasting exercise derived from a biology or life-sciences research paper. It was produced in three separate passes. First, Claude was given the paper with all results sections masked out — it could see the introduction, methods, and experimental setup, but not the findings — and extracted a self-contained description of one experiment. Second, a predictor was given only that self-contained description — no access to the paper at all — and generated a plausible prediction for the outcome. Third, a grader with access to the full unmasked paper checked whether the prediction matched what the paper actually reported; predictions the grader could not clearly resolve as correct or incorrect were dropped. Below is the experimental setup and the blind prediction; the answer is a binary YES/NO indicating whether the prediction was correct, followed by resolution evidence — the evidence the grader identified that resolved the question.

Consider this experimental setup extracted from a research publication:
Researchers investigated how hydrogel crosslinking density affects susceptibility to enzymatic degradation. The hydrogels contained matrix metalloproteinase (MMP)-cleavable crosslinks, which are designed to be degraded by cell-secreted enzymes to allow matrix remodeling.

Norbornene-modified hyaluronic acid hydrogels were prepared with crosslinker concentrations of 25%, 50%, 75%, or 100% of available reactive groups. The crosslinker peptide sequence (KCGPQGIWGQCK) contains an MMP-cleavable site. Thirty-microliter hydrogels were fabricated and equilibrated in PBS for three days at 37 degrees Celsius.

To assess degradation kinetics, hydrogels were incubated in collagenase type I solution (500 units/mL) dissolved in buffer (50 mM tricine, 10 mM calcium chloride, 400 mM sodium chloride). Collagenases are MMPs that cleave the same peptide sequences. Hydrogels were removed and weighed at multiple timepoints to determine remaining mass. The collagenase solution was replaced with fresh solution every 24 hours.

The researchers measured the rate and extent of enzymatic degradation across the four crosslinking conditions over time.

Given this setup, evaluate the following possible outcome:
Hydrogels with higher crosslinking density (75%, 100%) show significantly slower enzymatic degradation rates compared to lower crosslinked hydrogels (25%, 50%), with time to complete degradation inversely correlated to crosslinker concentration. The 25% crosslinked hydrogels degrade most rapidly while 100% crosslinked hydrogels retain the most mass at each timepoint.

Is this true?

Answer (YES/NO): NO